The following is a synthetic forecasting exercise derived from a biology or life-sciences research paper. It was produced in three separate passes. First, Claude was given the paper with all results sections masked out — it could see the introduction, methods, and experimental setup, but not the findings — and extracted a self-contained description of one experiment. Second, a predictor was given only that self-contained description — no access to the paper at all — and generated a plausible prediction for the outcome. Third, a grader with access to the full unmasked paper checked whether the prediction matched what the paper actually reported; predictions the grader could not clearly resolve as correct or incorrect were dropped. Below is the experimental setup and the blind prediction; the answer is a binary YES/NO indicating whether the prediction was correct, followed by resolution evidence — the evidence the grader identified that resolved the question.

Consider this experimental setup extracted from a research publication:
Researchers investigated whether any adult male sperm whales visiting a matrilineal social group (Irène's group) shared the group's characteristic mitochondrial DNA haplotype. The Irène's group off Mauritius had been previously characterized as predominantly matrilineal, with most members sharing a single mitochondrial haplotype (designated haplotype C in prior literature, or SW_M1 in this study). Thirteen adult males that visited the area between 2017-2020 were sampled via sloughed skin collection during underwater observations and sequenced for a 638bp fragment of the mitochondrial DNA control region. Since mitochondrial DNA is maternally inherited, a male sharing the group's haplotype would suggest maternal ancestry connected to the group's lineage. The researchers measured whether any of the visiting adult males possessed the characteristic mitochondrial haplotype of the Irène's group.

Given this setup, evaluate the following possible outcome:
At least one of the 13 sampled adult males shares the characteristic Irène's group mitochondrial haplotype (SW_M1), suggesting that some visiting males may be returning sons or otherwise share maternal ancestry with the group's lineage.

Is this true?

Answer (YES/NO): NO